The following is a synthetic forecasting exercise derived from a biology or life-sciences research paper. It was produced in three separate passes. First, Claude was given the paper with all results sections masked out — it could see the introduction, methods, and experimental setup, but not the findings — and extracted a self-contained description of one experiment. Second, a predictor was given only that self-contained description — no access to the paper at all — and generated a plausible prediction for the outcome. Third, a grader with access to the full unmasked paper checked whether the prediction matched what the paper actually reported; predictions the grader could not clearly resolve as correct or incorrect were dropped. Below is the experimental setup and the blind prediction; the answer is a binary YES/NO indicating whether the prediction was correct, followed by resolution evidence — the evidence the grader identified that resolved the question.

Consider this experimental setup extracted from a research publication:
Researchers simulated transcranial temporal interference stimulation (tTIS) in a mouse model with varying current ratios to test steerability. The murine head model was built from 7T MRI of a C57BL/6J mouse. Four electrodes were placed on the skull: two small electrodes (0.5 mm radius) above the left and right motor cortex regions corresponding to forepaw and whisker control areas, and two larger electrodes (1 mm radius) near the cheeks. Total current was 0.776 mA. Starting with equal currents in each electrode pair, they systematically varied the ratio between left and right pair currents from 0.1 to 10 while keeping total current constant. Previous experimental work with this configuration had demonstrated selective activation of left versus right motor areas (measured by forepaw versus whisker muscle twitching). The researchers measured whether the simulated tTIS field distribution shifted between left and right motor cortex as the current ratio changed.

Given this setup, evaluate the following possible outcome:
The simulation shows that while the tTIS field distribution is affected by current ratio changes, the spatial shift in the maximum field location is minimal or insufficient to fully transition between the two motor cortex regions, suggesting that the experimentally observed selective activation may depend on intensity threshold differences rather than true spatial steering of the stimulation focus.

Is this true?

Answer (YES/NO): NO